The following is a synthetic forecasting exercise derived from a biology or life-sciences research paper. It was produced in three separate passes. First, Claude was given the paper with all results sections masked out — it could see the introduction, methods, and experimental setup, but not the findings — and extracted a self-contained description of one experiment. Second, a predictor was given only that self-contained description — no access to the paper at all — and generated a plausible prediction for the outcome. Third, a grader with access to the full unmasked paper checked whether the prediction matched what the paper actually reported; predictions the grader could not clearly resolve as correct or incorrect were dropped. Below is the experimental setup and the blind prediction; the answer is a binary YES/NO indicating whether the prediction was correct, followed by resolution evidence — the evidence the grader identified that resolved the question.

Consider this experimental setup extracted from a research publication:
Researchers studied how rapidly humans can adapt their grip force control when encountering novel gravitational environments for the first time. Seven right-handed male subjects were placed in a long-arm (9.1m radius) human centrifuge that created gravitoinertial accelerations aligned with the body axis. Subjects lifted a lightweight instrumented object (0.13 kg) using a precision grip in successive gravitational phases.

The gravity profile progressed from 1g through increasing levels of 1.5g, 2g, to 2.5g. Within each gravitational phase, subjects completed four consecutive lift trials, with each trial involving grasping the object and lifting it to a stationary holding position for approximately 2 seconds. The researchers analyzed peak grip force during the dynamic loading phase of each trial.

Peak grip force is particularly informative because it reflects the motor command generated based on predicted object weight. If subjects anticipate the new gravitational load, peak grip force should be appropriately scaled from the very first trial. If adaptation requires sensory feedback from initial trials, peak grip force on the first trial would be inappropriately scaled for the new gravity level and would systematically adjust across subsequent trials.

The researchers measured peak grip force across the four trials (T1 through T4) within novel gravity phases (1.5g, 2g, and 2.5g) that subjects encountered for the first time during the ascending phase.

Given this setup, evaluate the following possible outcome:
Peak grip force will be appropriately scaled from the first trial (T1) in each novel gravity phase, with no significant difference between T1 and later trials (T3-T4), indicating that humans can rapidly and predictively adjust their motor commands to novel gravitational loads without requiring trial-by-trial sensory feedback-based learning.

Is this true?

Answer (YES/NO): NO